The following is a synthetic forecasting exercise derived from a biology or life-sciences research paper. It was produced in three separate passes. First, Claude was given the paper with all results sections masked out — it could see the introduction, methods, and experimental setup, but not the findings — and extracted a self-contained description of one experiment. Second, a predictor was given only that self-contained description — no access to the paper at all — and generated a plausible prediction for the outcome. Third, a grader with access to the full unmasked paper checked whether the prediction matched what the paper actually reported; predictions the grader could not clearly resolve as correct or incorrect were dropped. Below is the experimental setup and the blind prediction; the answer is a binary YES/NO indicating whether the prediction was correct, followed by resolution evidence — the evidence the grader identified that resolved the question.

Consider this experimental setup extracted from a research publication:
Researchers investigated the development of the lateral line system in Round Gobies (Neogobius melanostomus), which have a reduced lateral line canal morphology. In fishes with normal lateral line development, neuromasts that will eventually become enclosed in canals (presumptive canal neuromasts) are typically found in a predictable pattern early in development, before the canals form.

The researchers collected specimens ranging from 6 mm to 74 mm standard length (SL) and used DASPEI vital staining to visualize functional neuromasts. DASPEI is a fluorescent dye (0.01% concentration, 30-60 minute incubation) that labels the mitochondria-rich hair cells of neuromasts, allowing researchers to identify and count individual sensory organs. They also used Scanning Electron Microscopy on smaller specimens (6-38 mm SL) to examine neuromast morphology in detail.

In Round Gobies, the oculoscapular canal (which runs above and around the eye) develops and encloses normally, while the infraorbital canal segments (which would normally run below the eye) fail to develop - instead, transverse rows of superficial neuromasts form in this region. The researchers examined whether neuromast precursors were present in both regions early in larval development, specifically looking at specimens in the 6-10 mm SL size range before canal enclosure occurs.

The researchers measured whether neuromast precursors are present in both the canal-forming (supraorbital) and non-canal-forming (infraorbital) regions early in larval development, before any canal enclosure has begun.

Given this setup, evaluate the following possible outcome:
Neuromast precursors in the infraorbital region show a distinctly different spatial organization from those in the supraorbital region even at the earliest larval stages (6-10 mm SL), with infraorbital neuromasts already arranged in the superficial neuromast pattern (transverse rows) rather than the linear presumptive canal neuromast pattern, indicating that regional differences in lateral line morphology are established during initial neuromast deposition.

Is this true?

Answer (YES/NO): NO